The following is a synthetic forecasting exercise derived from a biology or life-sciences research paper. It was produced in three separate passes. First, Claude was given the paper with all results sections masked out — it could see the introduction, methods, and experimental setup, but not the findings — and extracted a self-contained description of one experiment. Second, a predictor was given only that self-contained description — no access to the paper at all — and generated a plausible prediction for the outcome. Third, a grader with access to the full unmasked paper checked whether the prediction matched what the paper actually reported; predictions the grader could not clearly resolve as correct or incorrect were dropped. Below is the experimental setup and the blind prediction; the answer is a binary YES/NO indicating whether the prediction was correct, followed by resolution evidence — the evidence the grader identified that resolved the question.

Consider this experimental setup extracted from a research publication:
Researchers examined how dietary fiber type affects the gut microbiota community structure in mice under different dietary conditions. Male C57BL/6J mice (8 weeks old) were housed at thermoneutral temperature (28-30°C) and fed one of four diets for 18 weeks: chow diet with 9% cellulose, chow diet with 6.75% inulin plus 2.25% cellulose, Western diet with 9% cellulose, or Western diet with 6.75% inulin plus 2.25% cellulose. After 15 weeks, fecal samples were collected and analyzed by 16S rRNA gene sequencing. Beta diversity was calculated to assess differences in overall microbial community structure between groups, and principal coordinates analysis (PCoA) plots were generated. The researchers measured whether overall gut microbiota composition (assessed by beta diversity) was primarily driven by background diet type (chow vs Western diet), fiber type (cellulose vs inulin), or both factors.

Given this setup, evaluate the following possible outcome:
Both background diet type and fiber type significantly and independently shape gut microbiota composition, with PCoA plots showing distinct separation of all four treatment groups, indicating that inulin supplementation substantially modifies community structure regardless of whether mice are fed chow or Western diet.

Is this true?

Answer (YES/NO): NO